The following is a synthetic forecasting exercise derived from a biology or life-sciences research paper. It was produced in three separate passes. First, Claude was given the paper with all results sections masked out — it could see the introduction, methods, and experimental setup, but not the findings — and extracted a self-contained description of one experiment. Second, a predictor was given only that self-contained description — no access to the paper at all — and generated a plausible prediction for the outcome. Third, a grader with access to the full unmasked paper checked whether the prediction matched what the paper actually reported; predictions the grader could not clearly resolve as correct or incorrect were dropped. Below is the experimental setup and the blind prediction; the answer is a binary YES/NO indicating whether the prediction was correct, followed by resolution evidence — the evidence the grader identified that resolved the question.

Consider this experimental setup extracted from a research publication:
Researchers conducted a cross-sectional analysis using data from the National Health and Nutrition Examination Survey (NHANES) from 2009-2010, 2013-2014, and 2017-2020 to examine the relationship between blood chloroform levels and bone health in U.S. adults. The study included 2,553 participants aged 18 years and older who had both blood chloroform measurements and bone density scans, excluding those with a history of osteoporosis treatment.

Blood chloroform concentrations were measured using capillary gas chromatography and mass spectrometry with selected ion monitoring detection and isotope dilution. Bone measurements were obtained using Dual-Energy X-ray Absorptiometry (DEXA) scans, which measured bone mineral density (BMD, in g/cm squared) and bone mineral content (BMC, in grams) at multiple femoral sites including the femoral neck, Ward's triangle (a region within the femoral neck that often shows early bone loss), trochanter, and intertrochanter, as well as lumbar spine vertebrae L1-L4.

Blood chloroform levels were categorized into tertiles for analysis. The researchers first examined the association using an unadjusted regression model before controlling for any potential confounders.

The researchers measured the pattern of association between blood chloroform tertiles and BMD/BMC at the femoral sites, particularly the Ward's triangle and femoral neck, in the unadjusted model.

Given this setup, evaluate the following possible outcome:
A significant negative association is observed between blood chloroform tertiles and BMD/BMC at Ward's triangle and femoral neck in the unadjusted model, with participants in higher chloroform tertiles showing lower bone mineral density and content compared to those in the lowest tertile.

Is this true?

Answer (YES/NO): NO